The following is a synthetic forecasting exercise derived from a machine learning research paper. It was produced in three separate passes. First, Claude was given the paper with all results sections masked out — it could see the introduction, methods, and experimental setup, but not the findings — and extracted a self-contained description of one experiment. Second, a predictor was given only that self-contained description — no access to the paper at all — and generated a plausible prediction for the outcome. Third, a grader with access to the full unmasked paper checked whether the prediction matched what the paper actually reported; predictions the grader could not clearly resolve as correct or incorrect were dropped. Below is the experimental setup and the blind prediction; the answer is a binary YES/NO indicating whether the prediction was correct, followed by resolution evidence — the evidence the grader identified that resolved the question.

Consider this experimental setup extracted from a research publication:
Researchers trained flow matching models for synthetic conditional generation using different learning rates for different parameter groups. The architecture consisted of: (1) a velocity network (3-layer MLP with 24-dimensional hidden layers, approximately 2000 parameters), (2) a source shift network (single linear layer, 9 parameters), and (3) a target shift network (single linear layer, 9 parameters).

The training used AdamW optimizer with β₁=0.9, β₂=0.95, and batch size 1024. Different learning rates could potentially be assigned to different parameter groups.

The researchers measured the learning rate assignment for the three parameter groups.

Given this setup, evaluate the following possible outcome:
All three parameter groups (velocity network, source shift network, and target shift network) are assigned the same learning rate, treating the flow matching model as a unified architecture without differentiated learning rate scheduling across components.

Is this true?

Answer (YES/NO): NO